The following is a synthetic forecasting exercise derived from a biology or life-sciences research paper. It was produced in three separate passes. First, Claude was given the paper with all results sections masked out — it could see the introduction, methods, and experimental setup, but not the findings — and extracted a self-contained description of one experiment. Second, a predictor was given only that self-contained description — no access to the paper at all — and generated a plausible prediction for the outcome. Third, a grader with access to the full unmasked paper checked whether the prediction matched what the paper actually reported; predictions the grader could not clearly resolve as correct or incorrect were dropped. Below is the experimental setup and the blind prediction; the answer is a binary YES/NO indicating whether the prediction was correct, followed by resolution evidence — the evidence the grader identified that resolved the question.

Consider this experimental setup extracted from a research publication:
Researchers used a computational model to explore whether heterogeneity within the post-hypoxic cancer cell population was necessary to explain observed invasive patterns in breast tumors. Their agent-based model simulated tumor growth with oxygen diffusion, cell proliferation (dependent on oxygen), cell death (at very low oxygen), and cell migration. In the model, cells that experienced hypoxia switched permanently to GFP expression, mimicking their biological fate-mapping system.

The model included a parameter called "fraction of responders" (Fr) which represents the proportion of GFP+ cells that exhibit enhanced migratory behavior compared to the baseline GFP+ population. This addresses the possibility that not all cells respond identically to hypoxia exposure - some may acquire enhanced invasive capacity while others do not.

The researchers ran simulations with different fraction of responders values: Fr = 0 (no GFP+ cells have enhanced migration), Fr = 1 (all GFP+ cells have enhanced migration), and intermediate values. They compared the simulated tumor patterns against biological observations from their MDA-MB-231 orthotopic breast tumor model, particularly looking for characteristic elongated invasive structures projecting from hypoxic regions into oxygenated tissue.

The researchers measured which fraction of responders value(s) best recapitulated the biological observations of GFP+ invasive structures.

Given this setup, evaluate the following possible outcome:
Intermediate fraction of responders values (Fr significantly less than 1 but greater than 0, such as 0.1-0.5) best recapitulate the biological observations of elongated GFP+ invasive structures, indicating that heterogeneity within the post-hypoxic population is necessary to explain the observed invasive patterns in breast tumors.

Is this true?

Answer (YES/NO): YES